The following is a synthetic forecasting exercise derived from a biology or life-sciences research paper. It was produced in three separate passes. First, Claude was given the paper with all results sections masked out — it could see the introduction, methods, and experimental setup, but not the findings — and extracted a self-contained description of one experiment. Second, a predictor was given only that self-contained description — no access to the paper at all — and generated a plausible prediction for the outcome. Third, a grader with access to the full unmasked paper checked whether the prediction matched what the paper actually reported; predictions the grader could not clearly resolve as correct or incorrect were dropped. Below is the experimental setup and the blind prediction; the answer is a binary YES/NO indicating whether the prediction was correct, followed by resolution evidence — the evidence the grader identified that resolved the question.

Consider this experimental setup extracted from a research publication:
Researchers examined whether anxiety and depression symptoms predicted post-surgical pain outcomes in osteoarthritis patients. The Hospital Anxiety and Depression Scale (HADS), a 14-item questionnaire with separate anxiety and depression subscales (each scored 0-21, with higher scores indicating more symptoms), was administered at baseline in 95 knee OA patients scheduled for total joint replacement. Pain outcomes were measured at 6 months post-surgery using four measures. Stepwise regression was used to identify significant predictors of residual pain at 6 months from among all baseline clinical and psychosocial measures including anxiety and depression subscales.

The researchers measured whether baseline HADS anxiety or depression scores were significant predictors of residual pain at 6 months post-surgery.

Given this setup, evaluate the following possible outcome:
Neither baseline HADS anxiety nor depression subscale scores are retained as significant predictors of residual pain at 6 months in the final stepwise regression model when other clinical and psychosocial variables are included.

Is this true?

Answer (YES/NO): YES